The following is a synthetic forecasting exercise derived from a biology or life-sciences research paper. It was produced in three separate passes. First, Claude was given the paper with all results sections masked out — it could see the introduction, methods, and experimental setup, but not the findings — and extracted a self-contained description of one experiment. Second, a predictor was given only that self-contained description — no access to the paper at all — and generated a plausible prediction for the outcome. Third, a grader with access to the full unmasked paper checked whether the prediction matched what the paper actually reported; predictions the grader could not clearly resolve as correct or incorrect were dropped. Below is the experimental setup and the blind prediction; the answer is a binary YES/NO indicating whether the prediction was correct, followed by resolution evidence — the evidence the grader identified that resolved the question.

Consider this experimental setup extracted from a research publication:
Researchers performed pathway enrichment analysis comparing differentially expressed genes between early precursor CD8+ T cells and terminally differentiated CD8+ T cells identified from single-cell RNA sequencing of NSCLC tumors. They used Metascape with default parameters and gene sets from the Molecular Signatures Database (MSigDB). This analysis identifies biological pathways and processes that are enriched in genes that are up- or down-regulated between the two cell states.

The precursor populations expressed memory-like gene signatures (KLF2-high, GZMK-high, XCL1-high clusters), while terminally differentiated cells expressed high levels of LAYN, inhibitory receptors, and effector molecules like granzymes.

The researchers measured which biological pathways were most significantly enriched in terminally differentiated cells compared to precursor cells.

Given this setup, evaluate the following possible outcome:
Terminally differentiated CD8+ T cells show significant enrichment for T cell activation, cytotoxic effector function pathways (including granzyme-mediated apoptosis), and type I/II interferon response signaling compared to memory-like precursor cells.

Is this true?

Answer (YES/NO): NO